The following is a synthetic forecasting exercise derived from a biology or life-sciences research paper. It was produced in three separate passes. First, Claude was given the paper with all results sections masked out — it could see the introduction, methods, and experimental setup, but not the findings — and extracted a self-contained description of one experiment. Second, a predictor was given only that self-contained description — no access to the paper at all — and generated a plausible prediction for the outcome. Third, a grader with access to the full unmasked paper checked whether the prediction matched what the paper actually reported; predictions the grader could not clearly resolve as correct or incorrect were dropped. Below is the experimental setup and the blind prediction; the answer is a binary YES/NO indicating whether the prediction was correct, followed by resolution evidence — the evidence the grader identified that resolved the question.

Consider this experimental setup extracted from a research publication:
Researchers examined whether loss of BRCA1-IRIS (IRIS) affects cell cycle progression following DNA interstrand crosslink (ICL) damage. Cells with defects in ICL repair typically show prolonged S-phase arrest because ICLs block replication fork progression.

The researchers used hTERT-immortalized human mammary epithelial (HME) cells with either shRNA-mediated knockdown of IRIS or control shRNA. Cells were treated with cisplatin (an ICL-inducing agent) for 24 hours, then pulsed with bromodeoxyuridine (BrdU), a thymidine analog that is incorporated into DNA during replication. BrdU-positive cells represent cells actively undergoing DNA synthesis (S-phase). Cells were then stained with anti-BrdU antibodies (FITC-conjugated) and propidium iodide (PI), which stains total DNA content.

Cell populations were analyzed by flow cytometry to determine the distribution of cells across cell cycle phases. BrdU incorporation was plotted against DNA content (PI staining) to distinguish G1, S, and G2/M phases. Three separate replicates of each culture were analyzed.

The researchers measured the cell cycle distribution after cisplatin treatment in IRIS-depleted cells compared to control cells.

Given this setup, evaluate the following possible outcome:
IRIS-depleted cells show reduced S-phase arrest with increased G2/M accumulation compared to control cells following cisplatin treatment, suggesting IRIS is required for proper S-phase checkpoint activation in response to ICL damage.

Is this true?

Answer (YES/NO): NO